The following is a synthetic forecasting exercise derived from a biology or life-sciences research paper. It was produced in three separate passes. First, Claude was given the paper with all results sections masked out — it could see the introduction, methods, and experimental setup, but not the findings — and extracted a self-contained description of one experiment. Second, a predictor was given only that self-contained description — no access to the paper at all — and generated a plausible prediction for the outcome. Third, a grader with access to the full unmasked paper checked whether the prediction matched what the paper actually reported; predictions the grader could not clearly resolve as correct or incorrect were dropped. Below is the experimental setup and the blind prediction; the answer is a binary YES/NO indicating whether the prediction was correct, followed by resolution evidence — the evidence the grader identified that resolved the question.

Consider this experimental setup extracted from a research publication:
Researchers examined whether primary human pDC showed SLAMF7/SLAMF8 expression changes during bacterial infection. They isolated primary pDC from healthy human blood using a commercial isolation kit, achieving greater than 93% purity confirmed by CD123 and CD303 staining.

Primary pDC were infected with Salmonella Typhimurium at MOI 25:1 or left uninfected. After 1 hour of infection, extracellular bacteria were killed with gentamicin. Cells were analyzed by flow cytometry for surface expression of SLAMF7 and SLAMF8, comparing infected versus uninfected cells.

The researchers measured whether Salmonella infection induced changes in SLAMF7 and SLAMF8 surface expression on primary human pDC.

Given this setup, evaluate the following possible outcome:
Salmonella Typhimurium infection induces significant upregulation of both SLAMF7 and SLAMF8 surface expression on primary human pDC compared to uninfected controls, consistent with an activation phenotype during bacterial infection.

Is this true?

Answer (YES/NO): YES